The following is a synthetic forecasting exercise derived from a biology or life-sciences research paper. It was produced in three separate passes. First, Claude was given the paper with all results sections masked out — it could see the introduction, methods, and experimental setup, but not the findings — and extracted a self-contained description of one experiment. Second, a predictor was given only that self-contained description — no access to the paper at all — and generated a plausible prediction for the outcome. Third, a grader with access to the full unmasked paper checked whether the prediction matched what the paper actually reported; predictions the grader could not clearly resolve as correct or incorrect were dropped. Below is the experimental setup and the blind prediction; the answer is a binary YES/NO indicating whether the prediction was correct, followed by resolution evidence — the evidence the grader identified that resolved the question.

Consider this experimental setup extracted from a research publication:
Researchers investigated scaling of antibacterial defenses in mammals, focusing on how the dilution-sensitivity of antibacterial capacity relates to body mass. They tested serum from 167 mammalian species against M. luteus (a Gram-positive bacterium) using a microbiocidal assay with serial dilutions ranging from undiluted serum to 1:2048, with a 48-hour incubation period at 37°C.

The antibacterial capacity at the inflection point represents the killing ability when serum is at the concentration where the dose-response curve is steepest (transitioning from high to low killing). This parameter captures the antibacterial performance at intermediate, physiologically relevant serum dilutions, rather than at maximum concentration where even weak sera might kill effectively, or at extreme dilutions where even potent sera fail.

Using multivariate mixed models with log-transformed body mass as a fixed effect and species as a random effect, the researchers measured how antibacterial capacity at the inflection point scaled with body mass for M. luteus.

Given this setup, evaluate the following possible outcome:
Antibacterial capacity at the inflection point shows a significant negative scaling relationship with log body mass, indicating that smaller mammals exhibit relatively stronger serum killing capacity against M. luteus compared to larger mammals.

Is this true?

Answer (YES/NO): NO